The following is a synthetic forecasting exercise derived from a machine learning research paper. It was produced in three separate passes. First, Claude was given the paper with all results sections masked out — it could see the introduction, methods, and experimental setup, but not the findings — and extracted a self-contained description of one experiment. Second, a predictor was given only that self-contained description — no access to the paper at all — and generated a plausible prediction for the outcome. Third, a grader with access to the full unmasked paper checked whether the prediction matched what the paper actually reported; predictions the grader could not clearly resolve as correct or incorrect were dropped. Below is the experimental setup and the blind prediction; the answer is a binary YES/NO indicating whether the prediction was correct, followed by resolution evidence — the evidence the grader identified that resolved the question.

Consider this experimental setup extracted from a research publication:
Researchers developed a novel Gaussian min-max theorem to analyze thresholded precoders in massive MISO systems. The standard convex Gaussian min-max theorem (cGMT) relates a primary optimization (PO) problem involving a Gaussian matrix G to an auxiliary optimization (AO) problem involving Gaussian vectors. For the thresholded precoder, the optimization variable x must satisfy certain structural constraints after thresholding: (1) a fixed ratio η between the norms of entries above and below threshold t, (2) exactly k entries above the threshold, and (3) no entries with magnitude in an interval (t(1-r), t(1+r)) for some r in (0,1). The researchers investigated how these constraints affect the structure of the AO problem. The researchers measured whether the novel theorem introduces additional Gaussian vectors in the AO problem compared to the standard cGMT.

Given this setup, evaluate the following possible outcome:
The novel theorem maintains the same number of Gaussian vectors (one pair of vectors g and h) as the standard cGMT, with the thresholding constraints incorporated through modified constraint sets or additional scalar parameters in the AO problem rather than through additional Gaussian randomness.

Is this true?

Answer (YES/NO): NO